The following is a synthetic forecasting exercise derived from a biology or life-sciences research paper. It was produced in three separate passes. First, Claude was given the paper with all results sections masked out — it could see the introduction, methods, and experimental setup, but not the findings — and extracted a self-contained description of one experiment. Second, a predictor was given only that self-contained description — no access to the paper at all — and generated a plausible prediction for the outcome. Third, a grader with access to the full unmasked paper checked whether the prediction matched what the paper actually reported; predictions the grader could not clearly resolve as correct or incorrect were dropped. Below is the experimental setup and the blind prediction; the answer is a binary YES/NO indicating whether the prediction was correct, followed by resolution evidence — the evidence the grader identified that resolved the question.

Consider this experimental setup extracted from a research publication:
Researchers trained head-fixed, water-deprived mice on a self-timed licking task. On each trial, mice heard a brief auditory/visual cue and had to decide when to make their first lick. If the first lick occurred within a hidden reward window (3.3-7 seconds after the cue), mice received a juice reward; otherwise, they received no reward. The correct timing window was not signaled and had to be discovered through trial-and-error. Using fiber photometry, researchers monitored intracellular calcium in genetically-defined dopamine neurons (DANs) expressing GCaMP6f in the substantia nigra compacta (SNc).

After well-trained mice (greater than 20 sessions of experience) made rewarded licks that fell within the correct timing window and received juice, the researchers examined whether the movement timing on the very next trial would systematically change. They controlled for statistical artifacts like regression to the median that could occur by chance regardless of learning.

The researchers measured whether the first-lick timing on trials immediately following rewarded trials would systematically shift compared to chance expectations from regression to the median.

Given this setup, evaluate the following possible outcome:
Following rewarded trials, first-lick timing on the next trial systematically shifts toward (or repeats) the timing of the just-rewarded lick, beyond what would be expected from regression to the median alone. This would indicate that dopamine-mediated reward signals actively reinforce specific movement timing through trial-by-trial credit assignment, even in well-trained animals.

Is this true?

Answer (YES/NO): NO